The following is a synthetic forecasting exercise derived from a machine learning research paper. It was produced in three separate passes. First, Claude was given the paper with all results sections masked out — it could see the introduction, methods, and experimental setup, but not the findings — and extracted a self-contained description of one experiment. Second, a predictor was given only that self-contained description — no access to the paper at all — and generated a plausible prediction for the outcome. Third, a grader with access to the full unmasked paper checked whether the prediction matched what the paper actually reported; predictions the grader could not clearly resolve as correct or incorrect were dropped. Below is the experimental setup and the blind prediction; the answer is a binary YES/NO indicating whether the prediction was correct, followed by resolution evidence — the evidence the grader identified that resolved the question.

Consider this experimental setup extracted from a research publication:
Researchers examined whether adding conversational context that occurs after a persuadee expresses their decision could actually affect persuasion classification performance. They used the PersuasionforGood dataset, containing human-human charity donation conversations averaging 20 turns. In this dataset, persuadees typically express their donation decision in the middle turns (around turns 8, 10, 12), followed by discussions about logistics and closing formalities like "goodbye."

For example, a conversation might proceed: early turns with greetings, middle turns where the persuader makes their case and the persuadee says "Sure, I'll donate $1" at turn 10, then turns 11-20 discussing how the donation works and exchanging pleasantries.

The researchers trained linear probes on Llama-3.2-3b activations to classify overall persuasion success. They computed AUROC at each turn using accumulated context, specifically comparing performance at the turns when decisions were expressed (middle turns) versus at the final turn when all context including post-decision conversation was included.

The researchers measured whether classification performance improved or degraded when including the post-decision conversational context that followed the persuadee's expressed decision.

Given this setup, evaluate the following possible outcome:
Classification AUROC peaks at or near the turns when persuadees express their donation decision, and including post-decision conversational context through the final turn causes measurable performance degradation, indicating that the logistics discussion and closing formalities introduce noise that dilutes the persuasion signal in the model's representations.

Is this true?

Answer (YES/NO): YES